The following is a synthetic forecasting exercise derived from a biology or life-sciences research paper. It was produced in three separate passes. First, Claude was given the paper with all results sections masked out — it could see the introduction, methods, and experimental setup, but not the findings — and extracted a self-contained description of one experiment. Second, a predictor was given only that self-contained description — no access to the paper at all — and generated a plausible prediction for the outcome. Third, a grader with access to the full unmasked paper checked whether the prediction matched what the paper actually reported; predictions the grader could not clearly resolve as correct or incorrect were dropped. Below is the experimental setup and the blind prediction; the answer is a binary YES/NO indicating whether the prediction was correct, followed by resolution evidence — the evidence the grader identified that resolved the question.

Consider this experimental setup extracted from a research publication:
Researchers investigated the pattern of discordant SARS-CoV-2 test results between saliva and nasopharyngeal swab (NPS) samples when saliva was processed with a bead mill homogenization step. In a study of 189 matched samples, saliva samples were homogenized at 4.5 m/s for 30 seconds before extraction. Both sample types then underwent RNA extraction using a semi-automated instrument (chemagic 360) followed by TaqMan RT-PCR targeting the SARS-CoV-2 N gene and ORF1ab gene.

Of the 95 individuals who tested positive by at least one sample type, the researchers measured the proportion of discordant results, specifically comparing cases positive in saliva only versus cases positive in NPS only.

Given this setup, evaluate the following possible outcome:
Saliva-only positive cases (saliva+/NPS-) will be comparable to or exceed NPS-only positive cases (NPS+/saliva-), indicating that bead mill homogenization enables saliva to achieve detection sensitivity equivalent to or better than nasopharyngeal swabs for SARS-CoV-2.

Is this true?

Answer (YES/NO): YES